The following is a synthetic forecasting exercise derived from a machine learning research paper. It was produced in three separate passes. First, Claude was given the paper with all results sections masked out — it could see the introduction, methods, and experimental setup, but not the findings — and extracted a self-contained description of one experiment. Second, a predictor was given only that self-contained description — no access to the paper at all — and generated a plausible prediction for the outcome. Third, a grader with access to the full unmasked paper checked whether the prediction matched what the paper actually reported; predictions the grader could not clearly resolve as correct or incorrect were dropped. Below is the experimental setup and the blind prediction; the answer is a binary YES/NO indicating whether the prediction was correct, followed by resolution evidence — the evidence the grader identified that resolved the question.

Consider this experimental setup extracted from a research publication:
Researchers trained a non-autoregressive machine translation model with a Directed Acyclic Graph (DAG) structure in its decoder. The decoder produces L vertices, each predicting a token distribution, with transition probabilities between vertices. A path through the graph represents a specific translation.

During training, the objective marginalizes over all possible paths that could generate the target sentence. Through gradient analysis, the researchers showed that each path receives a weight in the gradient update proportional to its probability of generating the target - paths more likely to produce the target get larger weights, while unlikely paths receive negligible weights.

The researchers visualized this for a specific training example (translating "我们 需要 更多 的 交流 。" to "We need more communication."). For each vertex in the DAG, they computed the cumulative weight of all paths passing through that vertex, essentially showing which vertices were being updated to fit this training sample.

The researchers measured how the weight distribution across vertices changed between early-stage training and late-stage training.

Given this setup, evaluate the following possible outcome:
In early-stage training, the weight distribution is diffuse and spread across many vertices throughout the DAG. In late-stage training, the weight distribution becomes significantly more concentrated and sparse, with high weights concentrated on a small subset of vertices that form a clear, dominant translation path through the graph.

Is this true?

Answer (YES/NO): YES